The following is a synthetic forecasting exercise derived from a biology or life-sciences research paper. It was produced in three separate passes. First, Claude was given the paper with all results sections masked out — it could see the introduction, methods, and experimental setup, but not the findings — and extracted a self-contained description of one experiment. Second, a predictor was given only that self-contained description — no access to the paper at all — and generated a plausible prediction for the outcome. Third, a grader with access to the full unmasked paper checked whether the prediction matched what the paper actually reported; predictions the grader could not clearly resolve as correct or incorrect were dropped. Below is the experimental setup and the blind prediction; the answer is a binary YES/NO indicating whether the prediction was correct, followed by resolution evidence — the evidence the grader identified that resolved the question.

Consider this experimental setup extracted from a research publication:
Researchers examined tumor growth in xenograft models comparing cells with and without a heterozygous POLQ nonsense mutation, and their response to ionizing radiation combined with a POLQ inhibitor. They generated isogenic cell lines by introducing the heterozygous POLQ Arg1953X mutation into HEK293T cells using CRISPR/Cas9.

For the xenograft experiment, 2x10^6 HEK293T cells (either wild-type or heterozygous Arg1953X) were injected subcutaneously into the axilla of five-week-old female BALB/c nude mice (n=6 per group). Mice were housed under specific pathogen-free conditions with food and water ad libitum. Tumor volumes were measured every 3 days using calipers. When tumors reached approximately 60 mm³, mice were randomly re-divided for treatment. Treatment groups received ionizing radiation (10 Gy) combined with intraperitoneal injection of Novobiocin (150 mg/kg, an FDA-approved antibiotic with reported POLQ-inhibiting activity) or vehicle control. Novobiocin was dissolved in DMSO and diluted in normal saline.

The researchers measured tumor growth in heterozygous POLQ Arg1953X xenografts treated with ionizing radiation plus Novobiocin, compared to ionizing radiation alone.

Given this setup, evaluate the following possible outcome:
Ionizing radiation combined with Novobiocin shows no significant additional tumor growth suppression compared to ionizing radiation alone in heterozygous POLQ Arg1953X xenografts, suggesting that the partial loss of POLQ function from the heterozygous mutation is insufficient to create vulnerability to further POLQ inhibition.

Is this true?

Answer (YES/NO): NO